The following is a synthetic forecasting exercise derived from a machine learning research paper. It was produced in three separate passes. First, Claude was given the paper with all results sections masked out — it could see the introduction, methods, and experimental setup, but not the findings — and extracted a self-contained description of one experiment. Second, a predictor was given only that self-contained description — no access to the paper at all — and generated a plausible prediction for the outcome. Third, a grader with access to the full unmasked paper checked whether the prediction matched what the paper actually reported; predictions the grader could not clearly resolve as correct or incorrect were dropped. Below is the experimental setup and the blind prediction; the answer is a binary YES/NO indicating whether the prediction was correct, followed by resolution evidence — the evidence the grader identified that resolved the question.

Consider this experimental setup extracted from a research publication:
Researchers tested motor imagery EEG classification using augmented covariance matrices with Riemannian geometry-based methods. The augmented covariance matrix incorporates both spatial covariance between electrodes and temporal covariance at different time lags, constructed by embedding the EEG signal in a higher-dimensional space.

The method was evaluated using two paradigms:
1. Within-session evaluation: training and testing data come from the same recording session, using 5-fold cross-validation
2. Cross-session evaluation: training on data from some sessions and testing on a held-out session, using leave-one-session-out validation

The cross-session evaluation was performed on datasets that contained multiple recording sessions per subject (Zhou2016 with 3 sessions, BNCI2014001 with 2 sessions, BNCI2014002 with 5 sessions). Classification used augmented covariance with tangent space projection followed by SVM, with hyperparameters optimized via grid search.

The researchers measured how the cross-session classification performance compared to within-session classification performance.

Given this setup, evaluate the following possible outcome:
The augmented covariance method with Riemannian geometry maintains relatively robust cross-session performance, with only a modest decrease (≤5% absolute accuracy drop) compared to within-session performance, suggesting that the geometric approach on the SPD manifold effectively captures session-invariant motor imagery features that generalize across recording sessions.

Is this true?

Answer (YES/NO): NO